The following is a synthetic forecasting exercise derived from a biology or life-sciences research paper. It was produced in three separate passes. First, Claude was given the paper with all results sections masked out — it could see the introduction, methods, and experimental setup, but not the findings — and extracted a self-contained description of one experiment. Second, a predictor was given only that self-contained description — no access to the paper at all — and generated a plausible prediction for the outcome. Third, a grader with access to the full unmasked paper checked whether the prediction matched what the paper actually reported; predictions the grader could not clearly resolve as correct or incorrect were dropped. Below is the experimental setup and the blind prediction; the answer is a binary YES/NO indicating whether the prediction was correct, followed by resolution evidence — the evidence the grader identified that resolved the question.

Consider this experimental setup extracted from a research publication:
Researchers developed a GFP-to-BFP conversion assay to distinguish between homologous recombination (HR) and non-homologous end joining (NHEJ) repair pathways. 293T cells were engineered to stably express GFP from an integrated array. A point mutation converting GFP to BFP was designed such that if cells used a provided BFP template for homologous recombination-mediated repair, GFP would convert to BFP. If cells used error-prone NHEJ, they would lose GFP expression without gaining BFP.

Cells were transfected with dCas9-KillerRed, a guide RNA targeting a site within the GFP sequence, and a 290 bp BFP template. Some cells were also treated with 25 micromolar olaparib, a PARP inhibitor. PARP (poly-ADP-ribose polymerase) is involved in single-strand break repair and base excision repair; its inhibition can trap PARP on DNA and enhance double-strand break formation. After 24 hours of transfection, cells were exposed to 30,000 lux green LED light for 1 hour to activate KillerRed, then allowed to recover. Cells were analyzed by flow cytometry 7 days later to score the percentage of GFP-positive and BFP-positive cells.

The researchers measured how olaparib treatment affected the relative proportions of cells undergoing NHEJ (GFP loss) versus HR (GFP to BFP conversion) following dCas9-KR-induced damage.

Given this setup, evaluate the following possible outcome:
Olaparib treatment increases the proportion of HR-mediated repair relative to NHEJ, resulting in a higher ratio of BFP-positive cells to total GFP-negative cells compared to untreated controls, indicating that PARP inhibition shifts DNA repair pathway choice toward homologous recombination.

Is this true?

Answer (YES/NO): NO